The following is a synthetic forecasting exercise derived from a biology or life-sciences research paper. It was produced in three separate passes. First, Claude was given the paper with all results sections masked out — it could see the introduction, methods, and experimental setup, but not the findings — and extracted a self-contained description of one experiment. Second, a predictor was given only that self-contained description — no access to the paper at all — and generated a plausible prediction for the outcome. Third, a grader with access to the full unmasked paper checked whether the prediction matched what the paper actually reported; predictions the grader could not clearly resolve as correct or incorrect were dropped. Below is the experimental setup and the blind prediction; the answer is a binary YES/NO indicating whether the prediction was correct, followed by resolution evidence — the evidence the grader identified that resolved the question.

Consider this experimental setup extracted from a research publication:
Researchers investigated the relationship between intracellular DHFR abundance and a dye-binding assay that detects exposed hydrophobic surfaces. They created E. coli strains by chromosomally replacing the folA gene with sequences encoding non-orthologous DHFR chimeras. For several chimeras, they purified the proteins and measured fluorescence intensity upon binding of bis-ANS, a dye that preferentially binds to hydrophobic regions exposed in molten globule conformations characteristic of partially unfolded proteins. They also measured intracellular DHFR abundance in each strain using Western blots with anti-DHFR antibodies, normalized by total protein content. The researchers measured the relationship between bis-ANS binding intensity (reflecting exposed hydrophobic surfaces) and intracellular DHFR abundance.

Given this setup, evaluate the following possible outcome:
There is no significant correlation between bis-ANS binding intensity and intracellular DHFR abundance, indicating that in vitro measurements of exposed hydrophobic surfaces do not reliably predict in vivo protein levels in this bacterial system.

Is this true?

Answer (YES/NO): NO